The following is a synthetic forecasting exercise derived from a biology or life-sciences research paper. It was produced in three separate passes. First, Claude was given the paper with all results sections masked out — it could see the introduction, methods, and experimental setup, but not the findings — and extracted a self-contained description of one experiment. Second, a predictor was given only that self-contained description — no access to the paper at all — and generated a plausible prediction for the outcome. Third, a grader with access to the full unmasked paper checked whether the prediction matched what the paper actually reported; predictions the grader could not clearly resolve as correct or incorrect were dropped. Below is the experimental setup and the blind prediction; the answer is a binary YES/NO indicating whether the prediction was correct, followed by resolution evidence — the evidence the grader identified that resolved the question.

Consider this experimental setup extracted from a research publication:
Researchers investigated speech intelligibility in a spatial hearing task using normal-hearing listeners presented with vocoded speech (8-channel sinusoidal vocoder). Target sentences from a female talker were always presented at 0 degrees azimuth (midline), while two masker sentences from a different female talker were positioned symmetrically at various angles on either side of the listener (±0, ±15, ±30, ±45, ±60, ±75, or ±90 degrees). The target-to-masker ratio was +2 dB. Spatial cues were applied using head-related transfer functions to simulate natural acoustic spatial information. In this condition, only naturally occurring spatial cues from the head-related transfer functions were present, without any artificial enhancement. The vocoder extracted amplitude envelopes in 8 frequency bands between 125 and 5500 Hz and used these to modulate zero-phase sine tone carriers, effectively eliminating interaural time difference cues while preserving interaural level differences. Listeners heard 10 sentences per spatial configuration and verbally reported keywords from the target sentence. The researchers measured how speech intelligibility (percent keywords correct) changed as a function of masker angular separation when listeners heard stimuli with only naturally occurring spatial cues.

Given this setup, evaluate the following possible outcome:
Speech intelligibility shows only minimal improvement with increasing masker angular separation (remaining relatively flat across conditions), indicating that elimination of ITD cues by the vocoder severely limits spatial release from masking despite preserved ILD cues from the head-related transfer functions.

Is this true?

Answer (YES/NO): NO